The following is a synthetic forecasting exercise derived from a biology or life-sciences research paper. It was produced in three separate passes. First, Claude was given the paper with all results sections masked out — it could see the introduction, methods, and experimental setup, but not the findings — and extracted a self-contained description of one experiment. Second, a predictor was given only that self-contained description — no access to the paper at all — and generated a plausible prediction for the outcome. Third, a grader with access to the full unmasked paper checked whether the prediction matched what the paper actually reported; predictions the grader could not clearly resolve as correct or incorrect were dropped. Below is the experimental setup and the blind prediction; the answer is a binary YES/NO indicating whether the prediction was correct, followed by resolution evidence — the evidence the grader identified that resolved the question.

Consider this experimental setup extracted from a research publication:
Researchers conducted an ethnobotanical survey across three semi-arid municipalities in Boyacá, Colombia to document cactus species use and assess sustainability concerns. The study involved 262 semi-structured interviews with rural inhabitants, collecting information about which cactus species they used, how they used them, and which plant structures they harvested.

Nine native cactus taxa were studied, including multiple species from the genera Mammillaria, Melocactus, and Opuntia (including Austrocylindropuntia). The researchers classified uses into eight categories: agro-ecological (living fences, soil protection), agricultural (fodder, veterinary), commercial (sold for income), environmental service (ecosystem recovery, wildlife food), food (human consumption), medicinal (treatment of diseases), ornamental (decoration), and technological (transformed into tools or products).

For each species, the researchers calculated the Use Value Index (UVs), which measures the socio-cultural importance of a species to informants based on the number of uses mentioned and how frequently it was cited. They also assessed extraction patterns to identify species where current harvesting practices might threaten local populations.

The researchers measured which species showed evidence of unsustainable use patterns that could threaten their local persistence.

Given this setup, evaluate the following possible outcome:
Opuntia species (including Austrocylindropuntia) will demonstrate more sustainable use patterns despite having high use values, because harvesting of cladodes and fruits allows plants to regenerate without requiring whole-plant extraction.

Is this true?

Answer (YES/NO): YES